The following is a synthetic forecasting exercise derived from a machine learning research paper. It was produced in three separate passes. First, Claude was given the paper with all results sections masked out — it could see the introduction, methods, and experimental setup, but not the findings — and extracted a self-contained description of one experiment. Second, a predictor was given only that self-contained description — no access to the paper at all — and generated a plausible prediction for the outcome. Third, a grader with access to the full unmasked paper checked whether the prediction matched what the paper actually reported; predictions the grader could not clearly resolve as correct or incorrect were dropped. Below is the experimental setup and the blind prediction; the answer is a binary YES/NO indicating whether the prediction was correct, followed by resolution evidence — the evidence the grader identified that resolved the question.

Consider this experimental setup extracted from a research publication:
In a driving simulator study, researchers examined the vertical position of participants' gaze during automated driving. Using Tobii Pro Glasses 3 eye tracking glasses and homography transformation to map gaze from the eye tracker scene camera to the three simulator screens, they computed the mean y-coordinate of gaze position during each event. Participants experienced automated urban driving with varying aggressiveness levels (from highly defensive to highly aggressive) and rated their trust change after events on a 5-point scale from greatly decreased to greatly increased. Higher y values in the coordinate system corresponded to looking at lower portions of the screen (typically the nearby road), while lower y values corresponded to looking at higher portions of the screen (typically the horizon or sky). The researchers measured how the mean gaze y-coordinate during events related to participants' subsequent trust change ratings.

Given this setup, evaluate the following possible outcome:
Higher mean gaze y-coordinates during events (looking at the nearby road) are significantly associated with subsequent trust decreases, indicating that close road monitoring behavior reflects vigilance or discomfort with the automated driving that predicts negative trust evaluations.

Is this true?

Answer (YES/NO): NO